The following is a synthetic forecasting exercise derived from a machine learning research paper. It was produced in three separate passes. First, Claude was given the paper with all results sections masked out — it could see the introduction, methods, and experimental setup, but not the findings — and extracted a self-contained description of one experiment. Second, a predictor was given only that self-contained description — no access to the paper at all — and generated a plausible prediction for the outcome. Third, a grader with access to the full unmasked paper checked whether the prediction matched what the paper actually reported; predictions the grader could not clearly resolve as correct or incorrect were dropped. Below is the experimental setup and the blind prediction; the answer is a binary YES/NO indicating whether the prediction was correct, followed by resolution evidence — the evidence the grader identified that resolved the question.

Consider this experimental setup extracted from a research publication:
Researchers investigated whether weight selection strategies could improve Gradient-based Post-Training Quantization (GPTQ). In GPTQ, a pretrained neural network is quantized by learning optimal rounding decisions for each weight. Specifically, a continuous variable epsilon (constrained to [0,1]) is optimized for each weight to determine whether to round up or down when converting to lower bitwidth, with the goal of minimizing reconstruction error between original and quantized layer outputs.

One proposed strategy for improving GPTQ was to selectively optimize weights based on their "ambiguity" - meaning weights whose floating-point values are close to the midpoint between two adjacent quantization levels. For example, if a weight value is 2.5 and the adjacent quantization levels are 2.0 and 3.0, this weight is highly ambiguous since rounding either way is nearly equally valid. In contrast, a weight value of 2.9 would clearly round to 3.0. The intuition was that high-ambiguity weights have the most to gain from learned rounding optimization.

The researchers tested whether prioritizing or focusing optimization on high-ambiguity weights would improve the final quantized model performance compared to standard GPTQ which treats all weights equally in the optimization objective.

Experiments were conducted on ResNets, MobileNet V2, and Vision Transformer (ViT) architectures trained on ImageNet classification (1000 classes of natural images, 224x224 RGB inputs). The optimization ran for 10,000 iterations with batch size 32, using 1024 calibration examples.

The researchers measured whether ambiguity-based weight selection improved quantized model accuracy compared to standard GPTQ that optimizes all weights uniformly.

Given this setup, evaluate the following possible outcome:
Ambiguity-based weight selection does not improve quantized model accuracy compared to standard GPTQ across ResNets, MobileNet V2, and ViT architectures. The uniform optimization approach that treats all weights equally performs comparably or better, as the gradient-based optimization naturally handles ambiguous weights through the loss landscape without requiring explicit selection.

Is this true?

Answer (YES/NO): YES